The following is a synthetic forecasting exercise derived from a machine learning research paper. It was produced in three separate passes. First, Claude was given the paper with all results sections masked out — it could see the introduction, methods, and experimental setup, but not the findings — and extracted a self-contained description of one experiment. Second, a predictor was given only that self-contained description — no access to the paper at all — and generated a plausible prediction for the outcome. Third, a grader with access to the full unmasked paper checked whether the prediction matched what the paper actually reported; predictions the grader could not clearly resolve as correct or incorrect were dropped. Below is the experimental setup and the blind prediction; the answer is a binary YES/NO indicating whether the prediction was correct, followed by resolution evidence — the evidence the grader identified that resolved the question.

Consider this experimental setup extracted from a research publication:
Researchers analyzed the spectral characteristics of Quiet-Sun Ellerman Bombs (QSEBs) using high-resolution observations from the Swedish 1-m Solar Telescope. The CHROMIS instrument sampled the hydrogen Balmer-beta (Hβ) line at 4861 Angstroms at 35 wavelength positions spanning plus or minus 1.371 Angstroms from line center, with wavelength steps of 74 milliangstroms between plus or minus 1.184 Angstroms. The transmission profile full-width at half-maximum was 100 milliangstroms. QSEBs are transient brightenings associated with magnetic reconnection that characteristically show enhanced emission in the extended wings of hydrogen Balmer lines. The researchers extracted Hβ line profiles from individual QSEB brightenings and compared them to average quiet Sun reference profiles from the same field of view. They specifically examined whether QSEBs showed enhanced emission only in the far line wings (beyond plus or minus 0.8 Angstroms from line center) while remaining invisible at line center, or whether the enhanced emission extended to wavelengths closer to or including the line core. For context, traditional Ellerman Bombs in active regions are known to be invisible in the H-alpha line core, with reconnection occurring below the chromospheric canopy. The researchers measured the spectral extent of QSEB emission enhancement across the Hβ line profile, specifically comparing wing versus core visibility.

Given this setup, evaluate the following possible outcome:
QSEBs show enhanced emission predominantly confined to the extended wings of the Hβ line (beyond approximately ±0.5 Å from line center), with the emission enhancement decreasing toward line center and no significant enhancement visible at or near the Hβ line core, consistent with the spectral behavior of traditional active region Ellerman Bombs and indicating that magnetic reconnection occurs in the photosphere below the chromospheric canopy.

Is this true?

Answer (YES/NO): NO